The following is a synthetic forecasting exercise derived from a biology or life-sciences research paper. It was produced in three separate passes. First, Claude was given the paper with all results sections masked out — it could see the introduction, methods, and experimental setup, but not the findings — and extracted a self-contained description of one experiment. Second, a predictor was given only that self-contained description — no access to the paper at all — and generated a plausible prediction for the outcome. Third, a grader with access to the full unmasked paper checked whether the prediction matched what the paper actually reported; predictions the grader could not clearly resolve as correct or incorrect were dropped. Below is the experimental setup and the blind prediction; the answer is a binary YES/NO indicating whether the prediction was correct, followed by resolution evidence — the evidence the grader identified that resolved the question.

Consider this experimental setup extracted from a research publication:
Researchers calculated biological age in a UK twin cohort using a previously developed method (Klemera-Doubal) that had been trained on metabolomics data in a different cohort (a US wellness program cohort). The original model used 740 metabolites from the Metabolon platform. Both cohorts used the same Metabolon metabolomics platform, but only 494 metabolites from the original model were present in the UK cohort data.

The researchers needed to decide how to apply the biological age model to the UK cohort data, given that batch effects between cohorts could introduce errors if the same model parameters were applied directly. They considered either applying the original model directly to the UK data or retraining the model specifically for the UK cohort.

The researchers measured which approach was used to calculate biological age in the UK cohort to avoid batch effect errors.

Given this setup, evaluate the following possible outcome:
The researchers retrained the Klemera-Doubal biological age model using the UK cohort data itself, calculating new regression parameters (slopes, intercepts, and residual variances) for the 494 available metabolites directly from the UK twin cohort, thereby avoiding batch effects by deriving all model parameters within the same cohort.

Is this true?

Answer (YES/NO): YES